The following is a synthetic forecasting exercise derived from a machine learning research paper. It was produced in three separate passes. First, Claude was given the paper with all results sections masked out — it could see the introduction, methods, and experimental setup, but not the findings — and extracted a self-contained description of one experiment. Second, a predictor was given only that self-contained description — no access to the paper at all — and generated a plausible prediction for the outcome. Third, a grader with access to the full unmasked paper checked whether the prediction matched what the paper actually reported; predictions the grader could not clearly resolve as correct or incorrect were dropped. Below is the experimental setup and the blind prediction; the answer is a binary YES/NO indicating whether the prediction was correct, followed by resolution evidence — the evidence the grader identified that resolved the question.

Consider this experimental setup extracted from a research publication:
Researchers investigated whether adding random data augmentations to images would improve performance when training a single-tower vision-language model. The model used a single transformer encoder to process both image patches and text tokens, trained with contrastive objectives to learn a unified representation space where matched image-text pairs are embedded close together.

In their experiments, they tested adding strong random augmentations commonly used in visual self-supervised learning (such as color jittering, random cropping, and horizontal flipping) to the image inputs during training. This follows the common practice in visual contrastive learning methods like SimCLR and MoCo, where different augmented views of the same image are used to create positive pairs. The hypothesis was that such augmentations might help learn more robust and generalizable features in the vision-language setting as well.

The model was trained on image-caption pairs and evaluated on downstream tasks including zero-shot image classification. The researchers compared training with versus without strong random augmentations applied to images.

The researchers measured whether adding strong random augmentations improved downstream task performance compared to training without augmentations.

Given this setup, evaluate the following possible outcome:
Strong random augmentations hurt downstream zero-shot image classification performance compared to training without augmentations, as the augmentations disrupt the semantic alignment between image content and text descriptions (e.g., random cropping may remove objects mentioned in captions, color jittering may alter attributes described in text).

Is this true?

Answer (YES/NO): NO